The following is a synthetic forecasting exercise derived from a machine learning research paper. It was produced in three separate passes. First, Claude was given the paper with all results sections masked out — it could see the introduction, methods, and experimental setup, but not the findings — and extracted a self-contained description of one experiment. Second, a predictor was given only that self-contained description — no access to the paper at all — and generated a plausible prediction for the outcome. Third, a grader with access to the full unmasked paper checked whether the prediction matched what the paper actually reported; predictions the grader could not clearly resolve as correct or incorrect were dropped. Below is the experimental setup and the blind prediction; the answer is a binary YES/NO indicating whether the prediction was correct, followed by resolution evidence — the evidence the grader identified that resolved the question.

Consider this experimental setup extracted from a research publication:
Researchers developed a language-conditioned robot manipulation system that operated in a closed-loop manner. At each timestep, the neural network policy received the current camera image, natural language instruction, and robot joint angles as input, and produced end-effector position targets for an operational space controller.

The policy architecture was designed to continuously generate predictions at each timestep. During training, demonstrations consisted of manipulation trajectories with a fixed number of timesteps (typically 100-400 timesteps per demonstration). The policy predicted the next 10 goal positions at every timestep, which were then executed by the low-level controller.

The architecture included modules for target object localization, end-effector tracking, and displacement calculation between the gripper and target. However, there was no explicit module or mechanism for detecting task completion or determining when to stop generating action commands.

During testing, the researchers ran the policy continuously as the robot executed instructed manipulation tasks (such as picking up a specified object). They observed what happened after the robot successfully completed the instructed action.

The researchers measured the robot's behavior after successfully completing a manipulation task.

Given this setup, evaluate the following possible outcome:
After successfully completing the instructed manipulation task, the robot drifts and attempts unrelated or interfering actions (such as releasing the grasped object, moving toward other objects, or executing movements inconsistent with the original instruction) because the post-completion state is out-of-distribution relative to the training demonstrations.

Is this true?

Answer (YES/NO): YES